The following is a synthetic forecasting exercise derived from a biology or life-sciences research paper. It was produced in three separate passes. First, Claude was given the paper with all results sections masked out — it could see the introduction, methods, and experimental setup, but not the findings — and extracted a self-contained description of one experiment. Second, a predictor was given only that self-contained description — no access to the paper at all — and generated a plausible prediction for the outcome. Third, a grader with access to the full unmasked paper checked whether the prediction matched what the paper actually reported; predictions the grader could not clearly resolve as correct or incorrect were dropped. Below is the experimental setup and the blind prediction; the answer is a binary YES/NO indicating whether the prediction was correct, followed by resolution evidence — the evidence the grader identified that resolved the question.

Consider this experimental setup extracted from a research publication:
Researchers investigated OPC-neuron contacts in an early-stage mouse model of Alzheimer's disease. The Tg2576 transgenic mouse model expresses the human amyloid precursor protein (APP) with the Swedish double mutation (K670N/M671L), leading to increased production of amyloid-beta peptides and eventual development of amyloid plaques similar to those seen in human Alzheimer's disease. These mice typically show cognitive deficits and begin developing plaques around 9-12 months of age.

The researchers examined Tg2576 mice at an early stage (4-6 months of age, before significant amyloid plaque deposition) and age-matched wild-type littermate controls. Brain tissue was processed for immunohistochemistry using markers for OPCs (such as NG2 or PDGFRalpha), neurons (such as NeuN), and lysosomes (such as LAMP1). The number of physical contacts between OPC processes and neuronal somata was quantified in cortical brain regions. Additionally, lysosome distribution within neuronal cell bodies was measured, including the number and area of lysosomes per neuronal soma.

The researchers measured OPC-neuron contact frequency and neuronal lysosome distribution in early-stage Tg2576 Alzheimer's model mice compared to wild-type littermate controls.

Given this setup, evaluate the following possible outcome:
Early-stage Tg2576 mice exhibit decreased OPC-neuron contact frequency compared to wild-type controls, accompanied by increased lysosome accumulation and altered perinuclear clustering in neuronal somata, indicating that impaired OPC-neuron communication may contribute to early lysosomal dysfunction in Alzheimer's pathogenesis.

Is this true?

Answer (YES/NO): YES